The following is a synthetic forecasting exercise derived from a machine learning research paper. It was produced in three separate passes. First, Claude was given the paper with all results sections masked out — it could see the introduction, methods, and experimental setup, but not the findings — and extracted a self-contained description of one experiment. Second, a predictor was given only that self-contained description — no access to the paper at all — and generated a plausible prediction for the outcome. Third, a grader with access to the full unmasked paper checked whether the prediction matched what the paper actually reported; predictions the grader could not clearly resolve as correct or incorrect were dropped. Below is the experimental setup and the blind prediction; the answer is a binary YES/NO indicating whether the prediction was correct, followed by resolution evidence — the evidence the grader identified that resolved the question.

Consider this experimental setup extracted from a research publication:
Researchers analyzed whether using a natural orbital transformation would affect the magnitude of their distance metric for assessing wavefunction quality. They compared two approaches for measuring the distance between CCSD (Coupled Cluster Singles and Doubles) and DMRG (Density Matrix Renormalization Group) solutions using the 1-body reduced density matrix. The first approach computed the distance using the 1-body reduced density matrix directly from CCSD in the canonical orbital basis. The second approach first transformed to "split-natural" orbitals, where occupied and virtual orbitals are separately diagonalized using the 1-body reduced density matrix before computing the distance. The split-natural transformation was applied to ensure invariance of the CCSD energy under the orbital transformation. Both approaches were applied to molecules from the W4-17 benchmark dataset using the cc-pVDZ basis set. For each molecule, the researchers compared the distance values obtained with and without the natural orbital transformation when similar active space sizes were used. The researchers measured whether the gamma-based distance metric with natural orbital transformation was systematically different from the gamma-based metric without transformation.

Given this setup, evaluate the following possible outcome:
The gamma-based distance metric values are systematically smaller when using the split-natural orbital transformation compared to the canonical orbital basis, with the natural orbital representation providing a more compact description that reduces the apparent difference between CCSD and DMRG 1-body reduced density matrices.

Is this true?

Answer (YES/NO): YES